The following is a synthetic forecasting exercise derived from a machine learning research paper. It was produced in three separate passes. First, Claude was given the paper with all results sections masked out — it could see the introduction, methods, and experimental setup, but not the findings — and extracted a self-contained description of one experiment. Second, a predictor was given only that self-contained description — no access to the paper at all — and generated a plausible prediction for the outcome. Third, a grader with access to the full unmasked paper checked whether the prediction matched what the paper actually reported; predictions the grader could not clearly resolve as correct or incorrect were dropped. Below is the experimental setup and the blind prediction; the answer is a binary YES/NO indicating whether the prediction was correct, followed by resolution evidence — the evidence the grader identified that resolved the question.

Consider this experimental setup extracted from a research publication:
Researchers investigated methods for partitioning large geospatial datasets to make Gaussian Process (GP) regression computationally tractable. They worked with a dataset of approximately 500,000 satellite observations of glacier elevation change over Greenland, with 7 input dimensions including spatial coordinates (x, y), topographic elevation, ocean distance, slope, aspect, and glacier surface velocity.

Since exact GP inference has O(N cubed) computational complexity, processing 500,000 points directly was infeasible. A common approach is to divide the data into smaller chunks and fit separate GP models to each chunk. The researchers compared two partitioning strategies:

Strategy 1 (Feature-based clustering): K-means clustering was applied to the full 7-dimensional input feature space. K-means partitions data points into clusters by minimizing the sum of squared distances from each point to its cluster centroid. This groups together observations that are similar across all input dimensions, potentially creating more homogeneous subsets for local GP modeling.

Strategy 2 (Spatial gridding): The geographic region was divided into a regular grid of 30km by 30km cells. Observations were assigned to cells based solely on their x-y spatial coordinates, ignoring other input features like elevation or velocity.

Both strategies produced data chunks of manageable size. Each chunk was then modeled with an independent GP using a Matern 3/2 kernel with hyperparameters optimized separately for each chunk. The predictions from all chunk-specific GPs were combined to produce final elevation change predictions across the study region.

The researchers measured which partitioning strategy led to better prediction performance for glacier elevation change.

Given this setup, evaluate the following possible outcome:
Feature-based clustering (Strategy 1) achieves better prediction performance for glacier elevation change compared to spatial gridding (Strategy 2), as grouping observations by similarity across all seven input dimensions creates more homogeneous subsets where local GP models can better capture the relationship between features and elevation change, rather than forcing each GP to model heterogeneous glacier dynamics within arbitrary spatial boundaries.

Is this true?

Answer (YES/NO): NO